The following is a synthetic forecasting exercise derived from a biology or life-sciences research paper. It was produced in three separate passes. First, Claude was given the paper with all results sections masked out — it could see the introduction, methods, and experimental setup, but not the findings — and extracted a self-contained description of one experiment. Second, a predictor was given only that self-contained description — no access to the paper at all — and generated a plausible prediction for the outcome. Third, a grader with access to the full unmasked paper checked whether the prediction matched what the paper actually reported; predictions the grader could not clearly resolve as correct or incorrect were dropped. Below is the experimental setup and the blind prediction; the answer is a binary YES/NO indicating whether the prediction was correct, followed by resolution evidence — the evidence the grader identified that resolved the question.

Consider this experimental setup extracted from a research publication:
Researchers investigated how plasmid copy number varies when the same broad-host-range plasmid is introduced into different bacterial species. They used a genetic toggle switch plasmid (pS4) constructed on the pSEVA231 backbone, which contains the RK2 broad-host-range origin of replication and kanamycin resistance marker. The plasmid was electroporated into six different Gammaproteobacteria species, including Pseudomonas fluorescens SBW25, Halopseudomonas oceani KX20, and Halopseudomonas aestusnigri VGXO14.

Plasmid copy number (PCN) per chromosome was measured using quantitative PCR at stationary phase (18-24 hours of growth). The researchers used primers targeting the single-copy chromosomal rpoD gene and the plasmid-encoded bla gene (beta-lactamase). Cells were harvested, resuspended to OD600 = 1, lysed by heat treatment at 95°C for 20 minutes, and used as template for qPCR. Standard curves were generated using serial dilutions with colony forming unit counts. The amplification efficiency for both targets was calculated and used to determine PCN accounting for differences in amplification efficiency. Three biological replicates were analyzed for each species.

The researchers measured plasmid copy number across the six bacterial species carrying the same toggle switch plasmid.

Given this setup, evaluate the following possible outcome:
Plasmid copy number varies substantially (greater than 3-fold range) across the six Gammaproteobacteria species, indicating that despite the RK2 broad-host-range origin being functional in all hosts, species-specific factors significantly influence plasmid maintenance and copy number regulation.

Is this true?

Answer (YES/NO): YES